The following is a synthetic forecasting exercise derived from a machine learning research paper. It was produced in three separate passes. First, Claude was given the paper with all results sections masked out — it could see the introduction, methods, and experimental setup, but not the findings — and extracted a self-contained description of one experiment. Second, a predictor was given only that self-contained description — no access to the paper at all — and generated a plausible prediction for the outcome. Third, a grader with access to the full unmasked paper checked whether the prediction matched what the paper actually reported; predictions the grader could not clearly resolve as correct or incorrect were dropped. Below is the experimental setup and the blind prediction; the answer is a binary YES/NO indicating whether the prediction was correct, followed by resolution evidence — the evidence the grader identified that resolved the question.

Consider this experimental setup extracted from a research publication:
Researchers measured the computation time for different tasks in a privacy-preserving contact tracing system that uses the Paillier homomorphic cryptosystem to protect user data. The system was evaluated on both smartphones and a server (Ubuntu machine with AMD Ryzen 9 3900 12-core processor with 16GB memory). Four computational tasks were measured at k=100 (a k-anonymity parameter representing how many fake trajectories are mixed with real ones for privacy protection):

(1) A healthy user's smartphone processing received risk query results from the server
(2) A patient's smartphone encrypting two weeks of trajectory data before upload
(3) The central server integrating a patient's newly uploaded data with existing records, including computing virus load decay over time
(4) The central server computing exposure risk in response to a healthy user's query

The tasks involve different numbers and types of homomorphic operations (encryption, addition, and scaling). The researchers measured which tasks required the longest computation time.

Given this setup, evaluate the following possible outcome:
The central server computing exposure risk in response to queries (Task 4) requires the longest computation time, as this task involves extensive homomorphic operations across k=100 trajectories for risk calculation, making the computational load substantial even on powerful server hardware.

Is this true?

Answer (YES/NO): NO